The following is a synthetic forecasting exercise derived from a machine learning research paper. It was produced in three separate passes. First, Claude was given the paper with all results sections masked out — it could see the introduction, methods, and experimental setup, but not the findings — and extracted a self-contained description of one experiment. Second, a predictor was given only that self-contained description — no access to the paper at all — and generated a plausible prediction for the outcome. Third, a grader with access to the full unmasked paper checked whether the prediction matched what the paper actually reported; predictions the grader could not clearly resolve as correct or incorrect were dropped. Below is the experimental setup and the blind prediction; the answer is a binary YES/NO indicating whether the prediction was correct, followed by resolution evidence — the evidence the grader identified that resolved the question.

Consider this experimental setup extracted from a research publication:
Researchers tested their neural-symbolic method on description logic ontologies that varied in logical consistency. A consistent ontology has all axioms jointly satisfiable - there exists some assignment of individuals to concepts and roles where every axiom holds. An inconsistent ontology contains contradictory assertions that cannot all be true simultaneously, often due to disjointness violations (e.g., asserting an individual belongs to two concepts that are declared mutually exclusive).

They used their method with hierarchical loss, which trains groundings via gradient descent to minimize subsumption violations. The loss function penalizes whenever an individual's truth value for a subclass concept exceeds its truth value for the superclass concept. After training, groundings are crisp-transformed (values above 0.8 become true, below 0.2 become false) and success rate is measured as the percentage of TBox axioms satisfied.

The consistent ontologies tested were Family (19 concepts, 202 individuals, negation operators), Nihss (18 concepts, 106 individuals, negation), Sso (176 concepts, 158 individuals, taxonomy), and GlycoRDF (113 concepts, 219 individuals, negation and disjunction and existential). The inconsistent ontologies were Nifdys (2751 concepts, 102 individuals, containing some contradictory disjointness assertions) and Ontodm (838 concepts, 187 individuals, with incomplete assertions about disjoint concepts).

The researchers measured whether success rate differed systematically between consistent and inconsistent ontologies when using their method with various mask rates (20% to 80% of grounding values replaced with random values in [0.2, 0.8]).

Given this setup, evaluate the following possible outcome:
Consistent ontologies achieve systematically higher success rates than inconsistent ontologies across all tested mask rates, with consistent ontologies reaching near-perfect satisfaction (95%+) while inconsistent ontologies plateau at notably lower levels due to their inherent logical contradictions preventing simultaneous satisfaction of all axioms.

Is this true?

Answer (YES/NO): NO